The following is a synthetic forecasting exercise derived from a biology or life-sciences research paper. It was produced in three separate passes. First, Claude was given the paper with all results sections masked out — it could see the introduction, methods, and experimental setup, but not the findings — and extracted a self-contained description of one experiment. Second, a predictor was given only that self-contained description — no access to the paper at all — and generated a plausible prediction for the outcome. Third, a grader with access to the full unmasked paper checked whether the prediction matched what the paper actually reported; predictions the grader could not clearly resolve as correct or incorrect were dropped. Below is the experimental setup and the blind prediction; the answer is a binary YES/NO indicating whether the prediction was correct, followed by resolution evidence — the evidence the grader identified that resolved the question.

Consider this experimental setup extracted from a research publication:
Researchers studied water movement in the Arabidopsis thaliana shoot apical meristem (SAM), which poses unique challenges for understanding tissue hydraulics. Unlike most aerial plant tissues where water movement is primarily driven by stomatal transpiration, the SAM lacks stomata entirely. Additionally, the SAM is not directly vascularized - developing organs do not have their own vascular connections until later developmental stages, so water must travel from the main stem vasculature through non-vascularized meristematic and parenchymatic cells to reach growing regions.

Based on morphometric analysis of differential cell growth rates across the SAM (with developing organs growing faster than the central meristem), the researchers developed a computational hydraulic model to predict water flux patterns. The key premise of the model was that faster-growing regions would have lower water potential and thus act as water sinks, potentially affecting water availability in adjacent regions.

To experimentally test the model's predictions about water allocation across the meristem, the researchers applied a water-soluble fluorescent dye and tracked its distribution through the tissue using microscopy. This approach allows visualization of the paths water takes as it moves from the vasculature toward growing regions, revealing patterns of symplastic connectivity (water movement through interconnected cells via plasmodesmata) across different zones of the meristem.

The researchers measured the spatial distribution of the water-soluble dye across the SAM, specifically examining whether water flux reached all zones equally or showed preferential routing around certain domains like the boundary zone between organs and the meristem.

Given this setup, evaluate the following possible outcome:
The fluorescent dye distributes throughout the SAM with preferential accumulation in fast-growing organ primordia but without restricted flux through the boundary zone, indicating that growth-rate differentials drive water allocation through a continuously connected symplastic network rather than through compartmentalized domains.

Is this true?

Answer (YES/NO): NO